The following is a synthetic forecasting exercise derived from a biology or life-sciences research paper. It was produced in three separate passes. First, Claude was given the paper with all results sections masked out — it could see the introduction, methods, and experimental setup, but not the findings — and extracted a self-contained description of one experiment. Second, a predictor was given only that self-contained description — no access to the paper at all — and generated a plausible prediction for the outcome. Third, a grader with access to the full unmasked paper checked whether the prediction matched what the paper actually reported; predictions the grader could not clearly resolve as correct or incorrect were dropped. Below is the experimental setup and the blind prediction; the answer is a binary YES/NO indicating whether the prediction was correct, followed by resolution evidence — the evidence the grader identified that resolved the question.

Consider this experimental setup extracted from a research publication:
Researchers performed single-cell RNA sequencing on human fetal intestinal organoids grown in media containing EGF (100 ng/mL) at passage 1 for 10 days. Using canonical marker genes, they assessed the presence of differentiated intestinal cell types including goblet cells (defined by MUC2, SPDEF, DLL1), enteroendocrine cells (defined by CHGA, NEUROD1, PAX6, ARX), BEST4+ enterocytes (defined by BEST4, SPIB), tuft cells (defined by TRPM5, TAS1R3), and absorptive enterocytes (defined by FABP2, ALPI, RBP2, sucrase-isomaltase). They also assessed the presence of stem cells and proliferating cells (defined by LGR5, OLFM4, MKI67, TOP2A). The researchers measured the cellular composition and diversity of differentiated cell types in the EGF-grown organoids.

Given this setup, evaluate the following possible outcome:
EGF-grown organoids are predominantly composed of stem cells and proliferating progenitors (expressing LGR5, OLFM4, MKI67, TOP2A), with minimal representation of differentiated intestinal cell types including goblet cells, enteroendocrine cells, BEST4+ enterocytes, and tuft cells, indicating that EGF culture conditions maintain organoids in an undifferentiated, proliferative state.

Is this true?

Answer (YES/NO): YES